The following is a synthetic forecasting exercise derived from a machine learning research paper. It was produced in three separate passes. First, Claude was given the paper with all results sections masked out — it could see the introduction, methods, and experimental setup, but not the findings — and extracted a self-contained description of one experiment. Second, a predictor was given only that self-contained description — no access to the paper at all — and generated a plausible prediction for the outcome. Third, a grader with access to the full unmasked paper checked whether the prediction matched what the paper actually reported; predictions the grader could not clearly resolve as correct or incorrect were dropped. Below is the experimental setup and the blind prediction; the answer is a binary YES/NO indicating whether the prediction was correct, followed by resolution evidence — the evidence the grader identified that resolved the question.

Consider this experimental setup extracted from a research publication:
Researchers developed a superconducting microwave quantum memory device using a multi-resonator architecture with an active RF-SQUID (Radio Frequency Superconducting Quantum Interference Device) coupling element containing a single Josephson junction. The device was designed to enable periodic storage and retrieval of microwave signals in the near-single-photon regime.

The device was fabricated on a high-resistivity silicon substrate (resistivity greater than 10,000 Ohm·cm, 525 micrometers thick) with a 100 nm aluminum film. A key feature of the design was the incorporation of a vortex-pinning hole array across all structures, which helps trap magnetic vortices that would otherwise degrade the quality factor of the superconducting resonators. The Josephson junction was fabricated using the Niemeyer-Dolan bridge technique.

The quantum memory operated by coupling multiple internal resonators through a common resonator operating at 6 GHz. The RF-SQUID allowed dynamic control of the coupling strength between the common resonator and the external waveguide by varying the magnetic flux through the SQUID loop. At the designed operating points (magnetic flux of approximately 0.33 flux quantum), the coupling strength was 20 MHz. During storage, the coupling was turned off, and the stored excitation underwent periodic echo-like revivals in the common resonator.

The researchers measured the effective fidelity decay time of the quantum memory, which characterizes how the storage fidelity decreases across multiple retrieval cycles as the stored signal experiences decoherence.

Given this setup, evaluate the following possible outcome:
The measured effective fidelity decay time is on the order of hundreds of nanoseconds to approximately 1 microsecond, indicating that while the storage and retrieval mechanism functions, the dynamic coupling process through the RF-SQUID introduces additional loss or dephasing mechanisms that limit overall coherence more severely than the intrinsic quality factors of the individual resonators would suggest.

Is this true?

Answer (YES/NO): NO